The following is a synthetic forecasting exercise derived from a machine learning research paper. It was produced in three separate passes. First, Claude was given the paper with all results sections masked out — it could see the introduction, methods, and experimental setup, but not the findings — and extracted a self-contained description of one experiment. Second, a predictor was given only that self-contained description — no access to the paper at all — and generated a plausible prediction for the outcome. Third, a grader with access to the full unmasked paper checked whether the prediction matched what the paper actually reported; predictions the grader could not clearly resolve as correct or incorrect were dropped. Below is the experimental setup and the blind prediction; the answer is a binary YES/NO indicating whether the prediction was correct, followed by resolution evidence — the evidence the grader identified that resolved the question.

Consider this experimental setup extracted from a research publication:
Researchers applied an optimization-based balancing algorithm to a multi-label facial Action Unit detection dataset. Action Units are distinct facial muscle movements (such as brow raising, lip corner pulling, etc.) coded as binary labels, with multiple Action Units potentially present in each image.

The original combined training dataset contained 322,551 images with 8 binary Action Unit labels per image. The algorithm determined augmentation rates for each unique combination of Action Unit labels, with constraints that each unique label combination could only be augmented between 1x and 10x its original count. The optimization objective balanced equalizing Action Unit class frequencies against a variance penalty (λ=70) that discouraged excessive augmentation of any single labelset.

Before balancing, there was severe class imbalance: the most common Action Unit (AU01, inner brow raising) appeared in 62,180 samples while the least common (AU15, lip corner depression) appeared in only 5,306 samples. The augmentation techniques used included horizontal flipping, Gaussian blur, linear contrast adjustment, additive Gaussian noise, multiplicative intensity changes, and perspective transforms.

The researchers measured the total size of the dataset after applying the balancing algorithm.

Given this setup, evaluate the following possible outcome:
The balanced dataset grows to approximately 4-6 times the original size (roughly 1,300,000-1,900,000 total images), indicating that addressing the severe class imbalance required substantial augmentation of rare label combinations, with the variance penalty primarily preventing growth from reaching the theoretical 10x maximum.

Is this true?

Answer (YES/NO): NO